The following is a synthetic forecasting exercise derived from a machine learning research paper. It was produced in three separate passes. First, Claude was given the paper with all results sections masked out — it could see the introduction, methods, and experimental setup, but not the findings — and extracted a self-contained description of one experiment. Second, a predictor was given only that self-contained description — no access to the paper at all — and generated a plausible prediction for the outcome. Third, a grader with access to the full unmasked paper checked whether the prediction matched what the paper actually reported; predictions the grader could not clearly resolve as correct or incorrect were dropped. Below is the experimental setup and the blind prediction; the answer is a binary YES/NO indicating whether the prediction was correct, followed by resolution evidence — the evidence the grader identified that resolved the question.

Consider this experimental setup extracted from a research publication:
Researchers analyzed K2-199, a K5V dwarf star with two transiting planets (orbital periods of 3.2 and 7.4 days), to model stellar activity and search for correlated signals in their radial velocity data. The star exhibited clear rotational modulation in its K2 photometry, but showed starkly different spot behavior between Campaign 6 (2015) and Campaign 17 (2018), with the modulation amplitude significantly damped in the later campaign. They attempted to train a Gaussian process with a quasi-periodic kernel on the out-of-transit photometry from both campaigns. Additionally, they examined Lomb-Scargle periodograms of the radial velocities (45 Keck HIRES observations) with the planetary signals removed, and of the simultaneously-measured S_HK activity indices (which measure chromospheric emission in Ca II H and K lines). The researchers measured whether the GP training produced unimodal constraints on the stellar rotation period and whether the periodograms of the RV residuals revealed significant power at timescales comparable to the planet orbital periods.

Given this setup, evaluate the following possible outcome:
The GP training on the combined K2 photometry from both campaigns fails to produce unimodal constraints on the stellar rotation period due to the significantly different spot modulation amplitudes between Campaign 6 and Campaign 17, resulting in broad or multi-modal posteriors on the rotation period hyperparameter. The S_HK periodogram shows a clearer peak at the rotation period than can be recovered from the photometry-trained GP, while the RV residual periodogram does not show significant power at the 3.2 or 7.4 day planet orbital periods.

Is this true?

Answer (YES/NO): NO